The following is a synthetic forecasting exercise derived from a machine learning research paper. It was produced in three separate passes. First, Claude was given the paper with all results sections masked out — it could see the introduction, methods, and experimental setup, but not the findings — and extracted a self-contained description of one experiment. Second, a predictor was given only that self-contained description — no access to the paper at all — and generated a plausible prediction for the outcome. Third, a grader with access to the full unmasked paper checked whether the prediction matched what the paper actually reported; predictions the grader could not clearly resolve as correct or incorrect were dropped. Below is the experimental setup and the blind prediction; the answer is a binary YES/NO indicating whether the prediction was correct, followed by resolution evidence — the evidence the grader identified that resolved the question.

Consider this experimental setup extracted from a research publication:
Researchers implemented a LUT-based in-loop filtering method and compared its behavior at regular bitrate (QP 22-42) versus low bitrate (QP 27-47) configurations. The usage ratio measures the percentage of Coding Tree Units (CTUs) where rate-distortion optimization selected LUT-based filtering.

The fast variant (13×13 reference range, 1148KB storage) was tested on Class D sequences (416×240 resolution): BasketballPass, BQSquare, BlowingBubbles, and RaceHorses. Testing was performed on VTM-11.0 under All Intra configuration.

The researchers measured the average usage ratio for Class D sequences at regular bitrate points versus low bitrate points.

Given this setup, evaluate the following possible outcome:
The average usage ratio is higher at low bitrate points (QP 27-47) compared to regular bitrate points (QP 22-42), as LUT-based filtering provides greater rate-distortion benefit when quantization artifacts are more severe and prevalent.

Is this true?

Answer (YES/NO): YES